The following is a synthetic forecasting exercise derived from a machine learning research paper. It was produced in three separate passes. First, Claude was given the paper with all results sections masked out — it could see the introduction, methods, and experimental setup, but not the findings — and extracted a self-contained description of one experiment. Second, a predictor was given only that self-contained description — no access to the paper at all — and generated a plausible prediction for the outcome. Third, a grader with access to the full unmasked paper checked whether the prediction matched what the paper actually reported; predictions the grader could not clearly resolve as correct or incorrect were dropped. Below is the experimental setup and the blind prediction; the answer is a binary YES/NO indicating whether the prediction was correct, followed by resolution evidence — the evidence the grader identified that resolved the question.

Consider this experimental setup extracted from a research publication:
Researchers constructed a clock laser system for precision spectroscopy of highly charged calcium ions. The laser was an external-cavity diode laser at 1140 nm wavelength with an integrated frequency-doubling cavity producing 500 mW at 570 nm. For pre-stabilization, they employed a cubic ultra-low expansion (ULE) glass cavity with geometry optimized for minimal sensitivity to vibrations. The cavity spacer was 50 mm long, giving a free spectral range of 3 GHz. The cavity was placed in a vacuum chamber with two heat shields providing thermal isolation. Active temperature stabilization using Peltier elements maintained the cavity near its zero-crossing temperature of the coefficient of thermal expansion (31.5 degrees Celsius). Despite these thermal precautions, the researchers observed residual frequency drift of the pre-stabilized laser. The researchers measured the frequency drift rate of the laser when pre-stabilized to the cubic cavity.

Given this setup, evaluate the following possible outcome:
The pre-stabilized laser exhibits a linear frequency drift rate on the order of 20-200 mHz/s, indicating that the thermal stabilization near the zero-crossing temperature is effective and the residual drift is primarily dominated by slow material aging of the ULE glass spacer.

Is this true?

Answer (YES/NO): YES